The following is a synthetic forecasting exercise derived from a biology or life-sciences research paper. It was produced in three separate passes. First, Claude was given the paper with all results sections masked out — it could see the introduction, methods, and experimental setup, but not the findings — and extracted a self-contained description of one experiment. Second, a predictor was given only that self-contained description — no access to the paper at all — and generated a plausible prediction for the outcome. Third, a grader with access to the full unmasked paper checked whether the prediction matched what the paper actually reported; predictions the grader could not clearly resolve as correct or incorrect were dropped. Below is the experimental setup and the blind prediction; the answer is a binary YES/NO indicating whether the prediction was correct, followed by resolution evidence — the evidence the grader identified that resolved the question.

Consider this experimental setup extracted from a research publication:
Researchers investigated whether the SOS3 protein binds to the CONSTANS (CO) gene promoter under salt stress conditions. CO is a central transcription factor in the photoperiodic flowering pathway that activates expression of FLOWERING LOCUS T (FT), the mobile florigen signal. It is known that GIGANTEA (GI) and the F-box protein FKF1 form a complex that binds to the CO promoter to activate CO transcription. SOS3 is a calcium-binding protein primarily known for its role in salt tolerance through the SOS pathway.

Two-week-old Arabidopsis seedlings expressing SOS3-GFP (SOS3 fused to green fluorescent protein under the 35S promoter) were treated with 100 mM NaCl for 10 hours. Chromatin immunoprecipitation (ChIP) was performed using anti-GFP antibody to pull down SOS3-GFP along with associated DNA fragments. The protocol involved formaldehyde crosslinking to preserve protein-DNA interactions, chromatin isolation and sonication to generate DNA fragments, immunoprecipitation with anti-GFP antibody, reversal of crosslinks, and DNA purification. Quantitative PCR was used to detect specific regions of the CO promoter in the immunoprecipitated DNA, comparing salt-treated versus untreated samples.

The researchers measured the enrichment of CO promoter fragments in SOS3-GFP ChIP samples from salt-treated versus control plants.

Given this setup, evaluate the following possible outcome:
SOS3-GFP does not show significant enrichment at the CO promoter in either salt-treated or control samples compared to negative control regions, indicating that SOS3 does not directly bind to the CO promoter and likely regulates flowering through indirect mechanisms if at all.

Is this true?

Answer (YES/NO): NO